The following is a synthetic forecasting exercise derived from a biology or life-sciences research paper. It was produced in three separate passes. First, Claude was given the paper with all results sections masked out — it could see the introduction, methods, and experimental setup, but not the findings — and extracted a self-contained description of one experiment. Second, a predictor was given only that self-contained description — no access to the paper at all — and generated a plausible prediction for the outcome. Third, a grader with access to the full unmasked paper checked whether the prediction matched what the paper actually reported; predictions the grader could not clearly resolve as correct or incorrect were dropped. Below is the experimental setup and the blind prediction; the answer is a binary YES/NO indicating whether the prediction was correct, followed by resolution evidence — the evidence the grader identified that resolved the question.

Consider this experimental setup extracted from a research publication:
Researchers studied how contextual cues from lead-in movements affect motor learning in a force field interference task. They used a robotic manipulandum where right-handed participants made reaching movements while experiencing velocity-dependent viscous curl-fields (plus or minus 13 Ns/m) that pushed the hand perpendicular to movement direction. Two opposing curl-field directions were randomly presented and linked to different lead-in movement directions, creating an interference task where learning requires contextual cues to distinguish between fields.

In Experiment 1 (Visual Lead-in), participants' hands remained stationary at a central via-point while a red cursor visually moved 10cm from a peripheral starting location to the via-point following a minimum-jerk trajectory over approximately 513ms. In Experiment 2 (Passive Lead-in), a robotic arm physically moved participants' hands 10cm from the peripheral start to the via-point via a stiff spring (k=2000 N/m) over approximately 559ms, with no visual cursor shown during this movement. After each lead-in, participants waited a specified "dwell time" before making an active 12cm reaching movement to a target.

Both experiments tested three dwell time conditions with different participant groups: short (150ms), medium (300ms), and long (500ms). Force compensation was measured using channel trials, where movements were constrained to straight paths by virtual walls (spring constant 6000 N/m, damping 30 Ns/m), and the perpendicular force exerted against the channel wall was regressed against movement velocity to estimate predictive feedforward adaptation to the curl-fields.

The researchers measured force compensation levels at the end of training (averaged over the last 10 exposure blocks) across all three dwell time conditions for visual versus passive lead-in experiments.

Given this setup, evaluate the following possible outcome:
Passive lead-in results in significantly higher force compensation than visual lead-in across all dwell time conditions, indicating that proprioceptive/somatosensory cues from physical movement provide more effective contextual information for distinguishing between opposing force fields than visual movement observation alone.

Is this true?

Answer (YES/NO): NO